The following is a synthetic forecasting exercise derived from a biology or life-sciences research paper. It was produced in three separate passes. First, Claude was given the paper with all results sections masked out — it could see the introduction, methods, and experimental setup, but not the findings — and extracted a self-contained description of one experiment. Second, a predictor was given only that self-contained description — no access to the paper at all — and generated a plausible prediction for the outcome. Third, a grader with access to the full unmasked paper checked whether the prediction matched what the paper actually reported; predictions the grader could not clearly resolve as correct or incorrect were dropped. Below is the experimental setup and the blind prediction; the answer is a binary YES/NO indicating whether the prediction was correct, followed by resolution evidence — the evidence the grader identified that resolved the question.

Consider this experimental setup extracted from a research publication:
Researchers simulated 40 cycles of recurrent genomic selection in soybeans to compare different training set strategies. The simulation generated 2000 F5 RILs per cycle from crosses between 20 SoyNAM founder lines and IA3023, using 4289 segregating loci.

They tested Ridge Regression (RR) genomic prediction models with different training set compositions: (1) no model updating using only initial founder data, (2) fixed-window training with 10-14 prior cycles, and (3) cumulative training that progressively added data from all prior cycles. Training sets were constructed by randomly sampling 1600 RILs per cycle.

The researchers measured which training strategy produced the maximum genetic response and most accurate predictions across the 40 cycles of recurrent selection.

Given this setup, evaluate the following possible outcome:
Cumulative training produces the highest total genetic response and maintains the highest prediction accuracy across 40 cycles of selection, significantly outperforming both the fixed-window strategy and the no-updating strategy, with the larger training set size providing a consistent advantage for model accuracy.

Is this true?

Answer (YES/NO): NO